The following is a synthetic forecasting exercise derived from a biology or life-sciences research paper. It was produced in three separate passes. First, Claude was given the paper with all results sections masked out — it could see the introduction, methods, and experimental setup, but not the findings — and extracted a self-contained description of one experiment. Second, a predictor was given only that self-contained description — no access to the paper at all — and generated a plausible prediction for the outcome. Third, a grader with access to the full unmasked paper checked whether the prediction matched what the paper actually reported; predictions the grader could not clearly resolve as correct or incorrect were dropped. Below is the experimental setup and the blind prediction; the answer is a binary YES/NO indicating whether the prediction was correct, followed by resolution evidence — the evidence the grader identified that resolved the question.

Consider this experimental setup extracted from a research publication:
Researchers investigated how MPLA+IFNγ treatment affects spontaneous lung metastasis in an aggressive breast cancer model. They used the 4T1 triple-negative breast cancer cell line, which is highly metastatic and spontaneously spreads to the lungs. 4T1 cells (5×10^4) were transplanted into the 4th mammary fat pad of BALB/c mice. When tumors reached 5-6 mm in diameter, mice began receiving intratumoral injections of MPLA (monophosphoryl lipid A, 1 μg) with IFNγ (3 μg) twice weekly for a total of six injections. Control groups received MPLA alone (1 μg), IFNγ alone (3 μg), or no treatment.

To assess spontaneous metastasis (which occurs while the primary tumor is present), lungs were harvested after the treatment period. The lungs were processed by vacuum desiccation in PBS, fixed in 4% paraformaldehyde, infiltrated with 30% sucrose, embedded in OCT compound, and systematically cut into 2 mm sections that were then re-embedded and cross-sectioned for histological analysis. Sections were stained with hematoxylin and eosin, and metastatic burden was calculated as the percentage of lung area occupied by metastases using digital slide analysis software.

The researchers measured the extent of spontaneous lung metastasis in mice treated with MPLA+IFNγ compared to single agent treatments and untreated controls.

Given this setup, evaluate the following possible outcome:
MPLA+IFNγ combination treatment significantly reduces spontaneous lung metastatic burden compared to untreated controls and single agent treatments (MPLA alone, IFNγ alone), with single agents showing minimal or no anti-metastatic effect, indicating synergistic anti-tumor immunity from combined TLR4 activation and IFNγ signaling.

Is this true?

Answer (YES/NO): NO